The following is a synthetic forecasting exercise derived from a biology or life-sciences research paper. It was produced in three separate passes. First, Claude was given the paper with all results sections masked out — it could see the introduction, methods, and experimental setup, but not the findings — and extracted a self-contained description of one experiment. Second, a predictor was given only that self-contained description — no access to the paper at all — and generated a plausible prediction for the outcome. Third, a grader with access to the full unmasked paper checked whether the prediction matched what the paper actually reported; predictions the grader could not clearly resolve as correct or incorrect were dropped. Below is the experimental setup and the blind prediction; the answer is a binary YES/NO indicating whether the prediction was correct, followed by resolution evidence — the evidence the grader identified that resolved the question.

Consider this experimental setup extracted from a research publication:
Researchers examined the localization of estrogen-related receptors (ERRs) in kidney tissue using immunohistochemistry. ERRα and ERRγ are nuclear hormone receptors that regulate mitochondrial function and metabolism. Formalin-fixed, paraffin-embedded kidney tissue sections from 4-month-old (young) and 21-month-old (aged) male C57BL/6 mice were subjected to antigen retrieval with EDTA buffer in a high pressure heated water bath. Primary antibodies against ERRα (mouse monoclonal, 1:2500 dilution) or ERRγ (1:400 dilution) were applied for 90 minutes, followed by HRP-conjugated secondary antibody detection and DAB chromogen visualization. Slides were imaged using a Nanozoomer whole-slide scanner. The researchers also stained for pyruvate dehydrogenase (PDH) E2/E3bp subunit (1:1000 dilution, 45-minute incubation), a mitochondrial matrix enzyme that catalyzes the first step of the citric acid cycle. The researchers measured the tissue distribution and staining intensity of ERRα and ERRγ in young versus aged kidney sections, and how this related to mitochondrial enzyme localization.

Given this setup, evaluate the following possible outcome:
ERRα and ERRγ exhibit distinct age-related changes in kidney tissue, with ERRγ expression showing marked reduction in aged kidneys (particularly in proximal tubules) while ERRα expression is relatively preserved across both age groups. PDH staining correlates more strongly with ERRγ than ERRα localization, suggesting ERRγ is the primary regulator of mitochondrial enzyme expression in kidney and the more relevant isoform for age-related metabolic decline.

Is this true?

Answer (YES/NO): NO